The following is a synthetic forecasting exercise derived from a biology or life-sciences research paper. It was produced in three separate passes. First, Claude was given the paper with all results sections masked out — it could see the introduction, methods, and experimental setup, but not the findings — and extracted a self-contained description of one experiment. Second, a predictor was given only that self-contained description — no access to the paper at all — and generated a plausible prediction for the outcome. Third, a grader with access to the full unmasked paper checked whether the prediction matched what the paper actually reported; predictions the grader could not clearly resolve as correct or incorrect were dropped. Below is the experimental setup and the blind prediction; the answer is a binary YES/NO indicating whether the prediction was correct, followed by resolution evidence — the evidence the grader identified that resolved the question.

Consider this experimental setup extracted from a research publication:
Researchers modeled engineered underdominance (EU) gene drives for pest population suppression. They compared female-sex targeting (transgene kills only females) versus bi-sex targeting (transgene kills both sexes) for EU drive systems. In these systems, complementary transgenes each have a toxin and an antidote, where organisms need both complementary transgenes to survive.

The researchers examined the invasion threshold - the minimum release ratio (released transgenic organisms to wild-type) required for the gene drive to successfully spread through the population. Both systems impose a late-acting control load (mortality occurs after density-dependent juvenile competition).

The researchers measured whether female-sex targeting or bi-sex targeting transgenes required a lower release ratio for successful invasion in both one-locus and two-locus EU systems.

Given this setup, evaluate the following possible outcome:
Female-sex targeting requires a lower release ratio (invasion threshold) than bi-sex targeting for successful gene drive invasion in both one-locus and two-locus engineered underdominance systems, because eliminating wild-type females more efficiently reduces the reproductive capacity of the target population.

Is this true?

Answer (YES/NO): NO